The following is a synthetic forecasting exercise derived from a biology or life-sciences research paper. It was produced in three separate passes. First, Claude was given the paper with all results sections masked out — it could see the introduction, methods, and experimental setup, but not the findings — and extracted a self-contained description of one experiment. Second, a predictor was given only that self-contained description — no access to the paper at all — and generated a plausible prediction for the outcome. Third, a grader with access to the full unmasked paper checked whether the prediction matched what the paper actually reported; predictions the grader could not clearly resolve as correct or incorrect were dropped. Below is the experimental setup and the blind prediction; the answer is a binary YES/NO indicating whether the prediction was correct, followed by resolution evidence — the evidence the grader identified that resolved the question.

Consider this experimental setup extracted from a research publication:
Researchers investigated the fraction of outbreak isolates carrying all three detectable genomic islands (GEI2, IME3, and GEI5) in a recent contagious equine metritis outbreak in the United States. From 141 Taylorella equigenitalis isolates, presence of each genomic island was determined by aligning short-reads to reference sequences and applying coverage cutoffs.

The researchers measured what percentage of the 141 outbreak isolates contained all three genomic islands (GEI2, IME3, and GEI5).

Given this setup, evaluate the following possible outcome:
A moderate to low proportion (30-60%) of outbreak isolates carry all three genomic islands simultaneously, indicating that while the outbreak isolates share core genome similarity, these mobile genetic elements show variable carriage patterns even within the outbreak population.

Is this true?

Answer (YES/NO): NO